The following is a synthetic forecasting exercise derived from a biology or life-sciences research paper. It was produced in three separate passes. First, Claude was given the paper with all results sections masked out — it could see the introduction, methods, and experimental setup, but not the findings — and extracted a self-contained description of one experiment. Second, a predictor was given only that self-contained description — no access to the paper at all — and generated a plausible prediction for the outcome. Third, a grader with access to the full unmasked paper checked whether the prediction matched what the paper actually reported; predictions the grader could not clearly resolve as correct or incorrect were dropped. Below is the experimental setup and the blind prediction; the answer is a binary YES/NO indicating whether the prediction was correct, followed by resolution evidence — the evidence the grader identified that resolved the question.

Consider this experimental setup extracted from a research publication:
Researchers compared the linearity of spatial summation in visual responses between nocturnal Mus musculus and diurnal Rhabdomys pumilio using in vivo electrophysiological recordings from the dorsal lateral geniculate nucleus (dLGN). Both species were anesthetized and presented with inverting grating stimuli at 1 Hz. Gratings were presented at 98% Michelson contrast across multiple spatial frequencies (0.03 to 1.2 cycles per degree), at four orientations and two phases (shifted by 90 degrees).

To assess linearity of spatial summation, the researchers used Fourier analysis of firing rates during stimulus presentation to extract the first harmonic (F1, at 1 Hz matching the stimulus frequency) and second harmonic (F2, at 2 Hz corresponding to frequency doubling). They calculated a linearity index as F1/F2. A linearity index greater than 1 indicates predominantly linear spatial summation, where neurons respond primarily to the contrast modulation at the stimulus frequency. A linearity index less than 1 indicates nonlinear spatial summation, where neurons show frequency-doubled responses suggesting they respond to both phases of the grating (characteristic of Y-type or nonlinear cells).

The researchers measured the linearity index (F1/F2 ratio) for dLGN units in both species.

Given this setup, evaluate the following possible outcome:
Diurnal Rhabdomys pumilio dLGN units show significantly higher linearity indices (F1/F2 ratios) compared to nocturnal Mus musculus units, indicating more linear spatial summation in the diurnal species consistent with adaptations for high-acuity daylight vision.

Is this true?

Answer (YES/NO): NO